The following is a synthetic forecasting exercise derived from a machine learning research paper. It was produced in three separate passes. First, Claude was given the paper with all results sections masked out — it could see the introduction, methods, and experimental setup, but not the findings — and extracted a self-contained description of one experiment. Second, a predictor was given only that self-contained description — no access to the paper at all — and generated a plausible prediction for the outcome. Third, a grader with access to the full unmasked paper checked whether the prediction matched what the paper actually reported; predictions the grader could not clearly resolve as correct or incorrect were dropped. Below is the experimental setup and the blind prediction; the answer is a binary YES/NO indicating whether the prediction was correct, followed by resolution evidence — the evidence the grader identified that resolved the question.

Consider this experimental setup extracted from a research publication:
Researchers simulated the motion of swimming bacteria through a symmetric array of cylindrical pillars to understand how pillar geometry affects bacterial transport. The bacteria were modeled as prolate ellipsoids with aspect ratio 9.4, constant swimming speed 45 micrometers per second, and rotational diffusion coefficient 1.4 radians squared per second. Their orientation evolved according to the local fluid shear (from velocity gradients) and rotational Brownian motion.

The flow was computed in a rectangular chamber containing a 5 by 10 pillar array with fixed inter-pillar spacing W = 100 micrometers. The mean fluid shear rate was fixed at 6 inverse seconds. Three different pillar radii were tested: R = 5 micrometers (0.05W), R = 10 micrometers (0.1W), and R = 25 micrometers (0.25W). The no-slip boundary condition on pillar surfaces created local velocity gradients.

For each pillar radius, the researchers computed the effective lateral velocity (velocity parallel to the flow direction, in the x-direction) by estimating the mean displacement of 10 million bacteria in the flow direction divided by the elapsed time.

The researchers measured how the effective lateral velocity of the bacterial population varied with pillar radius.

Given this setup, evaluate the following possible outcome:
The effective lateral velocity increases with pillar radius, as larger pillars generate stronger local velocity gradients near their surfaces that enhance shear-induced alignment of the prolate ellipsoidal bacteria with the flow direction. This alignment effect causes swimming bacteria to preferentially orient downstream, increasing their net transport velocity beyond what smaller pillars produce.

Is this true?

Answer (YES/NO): NO